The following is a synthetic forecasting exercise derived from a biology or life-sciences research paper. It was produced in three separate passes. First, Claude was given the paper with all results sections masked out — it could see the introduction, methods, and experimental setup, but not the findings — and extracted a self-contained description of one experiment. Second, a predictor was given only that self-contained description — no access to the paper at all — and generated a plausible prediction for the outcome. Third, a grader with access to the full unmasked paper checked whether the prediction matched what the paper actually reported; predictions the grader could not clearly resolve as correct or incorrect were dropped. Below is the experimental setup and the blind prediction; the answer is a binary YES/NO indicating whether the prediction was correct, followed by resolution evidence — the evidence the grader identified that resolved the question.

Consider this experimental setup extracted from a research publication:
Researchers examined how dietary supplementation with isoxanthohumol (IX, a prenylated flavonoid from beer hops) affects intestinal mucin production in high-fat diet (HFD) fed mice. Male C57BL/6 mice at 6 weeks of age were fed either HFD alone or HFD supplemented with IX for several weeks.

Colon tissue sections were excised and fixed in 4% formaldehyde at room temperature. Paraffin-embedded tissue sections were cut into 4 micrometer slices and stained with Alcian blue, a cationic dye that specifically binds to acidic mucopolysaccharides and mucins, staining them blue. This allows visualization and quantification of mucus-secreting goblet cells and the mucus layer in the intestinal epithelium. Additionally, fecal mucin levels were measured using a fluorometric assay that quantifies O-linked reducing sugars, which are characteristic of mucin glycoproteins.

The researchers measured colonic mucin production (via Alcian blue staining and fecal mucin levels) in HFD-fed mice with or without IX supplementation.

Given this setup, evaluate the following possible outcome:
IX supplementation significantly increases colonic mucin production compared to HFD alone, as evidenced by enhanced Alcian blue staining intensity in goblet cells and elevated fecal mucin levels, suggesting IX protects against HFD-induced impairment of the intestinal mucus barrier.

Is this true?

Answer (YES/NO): YES